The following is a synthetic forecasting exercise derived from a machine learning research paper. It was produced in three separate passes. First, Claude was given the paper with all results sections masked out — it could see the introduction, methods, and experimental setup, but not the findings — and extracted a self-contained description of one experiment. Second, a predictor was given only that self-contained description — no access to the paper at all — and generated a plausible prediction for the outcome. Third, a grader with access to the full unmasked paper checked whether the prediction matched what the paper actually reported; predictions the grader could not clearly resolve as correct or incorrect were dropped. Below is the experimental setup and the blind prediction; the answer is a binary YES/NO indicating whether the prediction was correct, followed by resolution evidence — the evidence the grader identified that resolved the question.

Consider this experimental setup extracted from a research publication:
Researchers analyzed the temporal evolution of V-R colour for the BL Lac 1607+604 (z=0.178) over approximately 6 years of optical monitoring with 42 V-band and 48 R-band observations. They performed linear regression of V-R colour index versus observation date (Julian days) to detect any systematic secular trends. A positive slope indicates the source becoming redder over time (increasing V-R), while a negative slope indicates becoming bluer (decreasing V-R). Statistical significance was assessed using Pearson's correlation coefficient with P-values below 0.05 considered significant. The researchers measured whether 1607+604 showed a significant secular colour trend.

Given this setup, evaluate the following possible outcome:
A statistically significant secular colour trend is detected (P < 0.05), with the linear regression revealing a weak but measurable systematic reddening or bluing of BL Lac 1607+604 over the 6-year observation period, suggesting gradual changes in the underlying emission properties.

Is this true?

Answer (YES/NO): YES